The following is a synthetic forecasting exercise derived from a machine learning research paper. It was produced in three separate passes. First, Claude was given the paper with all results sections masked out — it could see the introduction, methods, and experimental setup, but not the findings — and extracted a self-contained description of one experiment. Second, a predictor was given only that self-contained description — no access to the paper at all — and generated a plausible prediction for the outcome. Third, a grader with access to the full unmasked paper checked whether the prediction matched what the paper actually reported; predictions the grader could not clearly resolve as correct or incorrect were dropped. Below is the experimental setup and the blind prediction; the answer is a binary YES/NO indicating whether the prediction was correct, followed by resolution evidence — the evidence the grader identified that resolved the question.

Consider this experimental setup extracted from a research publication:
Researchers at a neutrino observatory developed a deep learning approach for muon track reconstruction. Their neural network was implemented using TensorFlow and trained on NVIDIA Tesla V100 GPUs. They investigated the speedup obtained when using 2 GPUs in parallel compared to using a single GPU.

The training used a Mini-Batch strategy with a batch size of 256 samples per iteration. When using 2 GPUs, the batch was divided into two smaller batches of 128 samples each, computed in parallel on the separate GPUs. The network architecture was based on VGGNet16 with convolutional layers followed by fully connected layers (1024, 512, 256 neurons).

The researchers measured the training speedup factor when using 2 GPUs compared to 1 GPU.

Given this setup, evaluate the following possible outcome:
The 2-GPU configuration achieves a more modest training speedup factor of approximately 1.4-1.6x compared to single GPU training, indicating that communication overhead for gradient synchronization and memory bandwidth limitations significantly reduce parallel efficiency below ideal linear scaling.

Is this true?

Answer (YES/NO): NO